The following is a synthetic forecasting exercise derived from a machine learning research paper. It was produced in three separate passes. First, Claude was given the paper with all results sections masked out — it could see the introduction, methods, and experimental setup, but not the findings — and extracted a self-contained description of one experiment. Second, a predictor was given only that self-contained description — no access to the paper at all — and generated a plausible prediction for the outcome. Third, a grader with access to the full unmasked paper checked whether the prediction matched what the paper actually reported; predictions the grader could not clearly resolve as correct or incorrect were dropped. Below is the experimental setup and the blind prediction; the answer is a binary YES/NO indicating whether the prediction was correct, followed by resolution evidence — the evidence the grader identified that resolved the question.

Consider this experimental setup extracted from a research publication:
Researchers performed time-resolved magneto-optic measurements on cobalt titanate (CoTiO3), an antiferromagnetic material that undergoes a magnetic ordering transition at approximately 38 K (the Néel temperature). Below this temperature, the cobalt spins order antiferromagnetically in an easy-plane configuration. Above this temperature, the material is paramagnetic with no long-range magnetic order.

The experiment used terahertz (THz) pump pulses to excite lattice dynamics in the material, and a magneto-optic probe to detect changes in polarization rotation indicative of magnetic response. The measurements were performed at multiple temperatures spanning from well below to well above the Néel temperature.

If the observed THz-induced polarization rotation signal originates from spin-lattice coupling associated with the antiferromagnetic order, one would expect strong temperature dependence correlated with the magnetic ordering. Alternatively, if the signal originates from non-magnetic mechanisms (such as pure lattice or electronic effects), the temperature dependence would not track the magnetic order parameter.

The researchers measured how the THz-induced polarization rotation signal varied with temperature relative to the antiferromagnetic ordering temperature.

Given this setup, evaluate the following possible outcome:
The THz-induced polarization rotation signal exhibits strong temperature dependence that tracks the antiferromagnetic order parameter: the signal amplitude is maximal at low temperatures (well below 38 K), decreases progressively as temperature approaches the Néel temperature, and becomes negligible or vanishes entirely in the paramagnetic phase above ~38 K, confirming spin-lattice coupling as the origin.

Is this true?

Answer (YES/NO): YES